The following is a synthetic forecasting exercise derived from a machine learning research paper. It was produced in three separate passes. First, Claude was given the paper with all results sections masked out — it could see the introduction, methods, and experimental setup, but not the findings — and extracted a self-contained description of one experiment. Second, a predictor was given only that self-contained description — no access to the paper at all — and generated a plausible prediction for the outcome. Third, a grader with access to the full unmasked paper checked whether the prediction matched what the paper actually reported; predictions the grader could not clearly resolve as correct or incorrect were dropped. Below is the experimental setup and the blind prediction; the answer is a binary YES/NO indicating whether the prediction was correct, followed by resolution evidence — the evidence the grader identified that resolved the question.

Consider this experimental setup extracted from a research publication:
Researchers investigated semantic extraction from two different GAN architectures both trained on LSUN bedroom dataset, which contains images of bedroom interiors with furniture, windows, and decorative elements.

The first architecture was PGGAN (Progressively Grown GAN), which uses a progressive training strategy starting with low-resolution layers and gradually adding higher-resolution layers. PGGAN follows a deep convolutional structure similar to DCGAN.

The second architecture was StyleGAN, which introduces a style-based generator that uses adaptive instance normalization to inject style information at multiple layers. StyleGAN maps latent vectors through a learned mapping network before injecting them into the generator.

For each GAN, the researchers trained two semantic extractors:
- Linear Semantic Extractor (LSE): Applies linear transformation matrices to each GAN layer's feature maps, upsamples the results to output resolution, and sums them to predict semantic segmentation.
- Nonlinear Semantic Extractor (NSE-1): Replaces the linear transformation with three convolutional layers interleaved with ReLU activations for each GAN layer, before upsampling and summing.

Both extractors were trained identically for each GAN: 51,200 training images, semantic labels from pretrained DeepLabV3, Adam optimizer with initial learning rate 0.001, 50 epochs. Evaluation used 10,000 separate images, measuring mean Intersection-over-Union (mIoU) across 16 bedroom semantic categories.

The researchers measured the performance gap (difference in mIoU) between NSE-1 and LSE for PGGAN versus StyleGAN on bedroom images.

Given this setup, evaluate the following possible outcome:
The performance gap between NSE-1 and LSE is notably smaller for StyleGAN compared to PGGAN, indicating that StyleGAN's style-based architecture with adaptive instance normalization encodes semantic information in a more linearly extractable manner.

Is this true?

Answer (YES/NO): NO